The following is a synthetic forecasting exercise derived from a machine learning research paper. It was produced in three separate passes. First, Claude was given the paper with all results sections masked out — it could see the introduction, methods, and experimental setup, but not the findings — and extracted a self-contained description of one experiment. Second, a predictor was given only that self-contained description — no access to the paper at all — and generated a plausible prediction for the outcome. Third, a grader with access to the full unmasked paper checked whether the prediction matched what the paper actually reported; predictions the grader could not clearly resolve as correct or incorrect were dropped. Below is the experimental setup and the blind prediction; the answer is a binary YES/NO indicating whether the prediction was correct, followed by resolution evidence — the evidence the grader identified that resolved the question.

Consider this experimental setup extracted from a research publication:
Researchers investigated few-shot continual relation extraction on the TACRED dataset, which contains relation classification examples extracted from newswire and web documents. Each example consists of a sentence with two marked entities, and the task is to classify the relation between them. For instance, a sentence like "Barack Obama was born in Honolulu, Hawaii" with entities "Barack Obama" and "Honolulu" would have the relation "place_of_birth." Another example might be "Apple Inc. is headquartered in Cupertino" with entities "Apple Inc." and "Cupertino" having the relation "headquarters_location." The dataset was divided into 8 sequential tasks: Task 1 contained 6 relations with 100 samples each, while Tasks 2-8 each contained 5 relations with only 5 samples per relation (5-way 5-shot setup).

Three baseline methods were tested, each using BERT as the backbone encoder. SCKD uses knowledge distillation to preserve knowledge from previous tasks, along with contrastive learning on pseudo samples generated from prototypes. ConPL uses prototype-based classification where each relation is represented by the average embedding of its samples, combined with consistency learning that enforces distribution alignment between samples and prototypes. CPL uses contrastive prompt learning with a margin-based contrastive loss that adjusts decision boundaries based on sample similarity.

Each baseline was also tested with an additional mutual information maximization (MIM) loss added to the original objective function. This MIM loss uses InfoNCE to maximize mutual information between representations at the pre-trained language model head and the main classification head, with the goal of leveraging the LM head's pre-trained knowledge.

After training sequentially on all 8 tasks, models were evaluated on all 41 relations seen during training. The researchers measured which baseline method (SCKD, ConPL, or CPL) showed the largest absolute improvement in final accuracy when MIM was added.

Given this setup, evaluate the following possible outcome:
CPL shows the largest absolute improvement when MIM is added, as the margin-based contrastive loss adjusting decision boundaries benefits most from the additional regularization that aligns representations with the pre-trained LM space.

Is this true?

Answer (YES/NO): YES